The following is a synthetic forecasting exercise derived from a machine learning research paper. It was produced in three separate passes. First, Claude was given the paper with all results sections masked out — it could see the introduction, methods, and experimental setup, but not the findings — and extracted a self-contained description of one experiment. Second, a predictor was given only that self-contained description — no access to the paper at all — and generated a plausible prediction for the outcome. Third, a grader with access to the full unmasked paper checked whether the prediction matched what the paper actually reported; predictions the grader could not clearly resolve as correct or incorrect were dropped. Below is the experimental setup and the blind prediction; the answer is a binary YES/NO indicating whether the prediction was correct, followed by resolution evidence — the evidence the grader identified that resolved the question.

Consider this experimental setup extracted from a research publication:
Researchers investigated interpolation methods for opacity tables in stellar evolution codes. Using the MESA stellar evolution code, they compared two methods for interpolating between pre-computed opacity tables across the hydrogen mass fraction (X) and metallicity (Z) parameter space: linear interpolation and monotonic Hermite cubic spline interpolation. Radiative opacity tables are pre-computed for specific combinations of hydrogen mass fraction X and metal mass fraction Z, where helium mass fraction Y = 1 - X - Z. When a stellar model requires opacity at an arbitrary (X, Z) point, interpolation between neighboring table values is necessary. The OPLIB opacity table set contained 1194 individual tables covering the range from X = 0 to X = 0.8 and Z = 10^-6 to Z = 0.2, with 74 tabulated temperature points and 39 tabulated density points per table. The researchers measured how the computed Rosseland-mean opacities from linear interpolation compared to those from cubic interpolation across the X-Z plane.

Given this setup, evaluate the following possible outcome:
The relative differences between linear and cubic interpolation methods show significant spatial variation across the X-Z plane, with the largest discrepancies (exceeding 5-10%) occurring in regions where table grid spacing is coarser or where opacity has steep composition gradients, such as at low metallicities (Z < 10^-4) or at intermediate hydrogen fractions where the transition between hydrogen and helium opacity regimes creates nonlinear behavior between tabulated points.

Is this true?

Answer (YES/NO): YES